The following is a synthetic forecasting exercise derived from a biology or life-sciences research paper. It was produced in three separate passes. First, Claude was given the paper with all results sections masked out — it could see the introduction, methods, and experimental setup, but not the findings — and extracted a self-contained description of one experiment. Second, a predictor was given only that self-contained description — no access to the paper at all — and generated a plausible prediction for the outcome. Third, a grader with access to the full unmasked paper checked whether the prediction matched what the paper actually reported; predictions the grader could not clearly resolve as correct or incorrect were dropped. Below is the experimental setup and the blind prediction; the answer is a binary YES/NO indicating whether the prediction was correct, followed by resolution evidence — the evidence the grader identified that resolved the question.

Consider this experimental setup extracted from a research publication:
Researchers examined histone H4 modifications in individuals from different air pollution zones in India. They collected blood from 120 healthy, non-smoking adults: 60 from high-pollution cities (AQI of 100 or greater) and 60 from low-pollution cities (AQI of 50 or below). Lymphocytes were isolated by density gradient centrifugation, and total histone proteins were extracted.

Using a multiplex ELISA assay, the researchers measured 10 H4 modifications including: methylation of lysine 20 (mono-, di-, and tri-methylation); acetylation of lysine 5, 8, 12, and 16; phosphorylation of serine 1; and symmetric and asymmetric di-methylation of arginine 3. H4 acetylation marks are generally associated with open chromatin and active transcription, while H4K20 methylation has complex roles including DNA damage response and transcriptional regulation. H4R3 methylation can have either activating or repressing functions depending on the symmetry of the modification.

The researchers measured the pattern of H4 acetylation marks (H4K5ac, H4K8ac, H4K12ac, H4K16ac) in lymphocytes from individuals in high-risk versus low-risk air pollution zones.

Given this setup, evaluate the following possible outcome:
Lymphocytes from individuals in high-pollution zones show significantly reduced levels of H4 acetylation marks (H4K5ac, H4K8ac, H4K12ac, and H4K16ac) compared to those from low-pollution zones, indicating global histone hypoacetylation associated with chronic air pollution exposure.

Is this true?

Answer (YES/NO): NO